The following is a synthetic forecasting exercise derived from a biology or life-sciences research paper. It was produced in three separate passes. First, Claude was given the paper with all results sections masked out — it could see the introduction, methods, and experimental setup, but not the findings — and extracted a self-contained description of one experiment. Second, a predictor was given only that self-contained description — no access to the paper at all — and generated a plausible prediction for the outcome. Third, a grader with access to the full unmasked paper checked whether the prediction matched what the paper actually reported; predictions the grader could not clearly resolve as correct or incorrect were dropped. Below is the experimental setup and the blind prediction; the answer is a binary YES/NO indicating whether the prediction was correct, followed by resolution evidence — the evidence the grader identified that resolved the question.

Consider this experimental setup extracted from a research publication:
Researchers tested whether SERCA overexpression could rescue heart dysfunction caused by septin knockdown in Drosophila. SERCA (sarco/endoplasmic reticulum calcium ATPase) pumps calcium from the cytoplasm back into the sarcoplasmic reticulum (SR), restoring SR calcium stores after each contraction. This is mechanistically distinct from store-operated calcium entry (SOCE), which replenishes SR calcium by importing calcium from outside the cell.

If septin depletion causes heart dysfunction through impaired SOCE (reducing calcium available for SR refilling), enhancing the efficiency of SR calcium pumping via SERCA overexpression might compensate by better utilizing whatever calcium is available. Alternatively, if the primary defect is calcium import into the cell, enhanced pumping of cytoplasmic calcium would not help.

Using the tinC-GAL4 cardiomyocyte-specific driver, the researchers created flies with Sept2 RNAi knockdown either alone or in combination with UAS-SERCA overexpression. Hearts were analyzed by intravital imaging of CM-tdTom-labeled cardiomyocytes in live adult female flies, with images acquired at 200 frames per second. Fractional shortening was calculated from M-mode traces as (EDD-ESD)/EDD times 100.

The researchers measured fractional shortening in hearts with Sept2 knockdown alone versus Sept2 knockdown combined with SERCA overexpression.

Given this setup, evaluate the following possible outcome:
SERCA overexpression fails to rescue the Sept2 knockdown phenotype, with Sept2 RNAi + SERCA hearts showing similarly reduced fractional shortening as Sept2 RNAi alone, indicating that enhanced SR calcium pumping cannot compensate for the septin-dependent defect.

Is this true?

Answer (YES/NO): NO